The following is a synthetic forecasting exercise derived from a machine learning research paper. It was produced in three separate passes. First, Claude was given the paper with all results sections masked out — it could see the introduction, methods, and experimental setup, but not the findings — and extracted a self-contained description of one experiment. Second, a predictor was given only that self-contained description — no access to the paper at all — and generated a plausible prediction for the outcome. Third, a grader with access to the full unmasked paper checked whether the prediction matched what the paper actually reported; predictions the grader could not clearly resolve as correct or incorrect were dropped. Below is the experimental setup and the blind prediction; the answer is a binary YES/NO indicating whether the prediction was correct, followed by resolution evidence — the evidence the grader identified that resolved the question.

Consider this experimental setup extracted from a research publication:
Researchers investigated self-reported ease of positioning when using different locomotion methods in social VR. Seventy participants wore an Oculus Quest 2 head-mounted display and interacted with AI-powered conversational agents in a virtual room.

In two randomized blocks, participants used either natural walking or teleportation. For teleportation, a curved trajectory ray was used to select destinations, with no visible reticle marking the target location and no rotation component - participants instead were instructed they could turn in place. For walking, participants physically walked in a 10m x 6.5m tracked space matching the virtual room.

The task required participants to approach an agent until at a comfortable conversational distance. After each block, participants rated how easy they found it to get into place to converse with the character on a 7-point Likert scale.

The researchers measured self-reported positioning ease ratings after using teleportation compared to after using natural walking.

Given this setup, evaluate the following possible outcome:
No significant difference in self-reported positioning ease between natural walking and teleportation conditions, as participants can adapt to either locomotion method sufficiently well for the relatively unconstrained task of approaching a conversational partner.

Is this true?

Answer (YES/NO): NO